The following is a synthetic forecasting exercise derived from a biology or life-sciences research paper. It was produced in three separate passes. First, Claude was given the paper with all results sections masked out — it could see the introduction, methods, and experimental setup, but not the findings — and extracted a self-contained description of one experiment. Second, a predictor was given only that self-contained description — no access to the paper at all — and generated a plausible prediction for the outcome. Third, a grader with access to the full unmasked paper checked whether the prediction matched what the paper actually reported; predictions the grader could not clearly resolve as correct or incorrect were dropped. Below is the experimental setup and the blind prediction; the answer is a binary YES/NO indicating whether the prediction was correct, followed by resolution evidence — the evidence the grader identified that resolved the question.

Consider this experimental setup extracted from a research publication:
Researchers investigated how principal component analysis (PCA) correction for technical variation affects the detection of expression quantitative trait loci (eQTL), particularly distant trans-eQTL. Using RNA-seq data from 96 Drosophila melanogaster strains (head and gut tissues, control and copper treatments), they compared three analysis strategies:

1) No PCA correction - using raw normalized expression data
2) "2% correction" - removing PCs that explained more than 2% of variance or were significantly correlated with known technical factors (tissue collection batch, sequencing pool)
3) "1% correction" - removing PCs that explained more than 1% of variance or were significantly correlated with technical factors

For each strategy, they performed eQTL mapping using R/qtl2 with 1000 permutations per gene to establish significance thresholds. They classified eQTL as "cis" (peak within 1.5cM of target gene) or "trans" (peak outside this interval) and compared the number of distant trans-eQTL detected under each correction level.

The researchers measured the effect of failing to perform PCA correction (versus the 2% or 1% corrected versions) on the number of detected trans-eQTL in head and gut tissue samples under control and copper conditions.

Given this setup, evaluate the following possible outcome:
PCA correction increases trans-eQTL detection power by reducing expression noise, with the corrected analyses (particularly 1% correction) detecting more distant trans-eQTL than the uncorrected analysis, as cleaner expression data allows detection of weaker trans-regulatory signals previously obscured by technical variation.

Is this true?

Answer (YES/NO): NO